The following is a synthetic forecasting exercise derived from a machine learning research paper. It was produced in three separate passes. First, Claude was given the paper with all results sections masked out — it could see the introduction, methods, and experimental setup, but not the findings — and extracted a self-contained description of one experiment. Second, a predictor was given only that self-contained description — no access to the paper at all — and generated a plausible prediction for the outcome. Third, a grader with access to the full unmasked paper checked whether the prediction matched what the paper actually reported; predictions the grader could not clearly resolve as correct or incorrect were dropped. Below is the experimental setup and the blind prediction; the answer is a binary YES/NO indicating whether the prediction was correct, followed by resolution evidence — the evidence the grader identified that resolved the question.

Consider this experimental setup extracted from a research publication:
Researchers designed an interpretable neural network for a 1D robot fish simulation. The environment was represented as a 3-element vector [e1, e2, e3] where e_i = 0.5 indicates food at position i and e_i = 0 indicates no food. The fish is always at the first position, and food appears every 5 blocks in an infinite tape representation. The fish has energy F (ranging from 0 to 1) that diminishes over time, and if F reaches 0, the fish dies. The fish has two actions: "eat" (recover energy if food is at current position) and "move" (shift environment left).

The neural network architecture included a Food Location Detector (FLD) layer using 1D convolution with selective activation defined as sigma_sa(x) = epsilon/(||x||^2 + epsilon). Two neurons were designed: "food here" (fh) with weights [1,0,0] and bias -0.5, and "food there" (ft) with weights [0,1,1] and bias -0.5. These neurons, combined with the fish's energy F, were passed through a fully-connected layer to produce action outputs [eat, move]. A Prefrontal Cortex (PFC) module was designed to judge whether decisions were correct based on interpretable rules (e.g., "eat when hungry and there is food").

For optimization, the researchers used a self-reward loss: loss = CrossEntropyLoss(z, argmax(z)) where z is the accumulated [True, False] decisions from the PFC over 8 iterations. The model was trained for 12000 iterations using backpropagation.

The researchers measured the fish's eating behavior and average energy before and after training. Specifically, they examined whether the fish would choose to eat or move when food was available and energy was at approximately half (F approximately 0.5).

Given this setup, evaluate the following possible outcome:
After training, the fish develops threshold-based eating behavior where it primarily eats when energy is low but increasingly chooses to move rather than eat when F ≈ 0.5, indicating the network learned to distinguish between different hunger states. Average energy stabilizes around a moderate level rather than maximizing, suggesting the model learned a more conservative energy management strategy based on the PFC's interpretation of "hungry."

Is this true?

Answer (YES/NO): NO